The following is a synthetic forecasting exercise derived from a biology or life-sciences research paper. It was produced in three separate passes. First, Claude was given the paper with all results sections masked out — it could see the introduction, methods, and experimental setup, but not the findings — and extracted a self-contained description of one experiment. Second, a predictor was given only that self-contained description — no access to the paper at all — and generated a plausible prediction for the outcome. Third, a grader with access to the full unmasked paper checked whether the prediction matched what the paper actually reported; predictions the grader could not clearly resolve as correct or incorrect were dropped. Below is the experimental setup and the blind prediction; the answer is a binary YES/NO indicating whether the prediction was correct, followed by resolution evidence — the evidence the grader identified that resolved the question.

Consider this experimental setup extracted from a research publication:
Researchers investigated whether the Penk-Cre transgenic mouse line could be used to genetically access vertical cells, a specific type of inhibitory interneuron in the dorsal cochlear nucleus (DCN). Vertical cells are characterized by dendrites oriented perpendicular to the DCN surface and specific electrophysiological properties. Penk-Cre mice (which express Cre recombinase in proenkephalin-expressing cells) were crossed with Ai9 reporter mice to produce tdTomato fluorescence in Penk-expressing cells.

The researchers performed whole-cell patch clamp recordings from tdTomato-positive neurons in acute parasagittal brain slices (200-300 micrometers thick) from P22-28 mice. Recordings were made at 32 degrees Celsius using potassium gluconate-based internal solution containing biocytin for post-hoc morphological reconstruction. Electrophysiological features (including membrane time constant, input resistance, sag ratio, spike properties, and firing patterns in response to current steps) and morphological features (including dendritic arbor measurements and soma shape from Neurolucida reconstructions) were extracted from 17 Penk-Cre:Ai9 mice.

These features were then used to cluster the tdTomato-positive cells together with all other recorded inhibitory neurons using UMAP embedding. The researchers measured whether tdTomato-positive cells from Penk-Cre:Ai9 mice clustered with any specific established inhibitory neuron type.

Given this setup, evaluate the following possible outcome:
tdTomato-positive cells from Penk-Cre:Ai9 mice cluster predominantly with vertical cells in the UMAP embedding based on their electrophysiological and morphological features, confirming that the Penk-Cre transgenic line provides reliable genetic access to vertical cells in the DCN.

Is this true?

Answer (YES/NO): YES